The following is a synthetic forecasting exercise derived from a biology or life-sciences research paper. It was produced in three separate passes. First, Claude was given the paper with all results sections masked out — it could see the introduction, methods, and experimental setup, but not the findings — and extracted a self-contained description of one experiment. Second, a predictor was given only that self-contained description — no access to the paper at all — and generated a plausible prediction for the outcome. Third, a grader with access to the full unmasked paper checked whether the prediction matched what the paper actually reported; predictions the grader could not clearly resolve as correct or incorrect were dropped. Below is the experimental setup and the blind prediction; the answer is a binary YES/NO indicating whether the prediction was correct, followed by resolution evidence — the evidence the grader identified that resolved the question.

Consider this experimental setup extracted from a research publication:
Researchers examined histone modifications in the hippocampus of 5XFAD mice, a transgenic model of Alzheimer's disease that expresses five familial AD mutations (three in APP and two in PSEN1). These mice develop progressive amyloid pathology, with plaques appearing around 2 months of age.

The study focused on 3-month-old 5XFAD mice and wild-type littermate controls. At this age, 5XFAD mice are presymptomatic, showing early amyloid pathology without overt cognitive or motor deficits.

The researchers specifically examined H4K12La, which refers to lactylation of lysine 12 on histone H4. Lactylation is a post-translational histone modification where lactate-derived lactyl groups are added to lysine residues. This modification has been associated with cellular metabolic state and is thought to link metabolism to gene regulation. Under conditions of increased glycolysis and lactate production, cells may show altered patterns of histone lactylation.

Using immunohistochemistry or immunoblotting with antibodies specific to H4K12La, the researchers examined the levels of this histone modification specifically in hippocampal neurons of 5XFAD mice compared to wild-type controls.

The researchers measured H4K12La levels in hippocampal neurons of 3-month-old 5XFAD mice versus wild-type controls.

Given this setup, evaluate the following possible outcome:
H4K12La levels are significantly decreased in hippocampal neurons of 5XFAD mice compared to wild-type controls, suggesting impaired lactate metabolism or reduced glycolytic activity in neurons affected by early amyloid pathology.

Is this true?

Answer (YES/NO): NO